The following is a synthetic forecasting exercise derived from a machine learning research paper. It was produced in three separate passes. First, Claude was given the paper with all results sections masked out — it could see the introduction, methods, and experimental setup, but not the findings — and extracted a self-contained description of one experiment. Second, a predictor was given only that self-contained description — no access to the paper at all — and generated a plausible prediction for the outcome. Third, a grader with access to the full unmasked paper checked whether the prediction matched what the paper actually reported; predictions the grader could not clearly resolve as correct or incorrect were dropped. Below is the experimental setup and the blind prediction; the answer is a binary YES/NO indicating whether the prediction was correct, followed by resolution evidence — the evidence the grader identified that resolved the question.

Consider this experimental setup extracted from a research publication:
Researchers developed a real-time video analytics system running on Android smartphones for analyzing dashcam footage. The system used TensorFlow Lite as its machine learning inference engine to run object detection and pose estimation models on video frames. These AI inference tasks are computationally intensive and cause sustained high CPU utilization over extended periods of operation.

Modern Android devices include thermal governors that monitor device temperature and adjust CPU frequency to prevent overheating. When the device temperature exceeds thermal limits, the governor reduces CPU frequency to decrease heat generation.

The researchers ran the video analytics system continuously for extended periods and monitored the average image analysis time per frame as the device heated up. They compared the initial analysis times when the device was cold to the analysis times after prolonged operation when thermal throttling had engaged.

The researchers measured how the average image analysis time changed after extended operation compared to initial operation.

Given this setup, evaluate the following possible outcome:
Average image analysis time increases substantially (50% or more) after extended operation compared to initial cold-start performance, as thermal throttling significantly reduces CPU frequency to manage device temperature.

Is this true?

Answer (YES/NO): NO